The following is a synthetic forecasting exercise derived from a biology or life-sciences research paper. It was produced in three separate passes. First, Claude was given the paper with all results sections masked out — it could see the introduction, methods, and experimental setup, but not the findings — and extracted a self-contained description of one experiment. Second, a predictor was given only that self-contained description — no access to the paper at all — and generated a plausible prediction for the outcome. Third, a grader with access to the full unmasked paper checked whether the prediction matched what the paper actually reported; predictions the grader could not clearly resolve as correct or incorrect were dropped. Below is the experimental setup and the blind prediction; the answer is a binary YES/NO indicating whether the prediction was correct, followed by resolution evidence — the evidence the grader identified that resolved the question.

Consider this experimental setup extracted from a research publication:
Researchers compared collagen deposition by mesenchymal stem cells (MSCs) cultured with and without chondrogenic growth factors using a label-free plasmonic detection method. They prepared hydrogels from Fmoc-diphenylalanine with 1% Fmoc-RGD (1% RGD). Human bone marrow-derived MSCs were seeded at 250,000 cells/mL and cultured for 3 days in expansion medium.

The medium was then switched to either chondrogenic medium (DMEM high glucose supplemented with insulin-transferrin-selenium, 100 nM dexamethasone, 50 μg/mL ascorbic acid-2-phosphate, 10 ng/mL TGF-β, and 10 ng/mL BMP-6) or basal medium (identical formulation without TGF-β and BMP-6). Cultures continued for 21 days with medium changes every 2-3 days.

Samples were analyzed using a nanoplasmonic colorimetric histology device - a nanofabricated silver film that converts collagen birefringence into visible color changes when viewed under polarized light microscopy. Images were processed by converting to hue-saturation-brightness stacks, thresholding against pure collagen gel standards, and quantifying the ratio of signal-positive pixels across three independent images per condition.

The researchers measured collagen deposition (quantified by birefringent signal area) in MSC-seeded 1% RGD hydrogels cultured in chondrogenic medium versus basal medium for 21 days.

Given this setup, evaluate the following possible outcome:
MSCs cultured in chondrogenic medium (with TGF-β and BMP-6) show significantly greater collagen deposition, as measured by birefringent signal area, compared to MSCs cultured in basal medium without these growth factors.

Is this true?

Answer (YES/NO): YES